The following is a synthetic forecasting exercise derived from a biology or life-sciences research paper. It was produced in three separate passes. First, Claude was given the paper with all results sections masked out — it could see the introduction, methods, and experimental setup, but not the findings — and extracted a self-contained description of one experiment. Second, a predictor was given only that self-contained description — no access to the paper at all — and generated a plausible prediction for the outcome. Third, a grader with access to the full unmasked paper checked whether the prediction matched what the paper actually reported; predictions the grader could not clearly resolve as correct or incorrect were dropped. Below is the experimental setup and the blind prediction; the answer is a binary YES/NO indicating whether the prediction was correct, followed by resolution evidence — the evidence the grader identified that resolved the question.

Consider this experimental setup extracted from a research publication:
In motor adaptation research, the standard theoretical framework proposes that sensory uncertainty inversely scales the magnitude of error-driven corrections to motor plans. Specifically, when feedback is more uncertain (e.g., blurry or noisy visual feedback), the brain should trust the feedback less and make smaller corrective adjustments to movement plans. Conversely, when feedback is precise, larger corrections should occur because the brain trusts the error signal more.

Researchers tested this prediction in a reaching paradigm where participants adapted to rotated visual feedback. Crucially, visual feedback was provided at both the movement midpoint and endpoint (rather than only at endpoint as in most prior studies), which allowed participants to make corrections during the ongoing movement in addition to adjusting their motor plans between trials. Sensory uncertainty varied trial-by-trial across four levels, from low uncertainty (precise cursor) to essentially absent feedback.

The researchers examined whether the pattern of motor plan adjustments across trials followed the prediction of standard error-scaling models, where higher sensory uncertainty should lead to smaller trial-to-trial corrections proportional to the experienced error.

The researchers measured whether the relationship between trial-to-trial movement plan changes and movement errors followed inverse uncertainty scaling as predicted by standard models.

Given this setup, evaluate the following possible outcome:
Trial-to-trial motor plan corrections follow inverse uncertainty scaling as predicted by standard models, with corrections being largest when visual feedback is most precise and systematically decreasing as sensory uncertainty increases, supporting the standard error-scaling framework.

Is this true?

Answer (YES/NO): NO